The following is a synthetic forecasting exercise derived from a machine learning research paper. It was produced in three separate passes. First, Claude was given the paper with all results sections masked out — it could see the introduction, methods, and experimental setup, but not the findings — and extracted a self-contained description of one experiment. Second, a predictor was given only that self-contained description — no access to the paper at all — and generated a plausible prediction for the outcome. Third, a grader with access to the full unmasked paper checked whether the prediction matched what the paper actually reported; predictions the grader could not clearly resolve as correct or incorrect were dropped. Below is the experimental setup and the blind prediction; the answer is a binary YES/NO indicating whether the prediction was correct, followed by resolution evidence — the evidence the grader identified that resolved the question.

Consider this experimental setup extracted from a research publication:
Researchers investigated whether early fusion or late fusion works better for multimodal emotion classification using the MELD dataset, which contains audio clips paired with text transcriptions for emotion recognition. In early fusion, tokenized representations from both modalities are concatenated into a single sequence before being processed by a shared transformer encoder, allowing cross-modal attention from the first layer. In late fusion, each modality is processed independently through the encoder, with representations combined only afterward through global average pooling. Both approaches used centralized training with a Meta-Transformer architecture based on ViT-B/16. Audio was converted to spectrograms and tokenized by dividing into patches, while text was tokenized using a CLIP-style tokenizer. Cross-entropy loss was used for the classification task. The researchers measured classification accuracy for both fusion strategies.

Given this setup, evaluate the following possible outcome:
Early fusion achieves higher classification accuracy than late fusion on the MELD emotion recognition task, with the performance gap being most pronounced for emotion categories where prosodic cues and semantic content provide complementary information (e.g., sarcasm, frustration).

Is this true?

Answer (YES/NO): NO